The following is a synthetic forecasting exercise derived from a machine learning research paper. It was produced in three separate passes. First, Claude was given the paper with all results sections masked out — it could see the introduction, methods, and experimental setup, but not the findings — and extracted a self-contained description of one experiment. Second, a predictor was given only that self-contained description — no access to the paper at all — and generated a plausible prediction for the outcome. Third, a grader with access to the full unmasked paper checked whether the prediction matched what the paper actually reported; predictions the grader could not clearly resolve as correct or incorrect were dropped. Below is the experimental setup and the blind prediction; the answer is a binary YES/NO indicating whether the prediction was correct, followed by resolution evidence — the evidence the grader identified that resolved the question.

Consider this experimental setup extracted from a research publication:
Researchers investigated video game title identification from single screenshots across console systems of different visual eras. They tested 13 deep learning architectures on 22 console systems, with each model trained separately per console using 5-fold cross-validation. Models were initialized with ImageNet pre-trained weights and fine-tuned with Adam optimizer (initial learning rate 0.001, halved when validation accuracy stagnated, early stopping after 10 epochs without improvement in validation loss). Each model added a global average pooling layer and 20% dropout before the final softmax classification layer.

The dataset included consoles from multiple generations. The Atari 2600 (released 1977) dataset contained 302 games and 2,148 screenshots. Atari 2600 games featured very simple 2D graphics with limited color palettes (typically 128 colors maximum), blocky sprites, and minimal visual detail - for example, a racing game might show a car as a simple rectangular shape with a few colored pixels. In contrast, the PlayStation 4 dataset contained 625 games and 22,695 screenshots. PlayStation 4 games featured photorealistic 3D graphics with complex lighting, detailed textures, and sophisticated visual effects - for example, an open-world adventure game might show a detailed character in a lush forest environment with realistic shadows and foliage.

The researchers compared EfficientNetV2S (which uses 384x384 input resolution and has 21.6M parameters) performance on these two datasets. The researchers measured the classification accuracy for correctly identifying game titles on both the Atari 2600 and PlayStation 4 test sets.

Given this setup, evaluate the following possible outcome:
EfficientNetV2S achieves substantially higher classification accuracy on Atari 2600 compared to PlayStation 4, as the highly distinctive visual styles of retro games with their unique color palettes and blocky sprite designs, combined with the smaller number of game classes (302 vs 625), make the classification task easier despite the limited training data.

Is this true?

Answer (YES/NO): YES